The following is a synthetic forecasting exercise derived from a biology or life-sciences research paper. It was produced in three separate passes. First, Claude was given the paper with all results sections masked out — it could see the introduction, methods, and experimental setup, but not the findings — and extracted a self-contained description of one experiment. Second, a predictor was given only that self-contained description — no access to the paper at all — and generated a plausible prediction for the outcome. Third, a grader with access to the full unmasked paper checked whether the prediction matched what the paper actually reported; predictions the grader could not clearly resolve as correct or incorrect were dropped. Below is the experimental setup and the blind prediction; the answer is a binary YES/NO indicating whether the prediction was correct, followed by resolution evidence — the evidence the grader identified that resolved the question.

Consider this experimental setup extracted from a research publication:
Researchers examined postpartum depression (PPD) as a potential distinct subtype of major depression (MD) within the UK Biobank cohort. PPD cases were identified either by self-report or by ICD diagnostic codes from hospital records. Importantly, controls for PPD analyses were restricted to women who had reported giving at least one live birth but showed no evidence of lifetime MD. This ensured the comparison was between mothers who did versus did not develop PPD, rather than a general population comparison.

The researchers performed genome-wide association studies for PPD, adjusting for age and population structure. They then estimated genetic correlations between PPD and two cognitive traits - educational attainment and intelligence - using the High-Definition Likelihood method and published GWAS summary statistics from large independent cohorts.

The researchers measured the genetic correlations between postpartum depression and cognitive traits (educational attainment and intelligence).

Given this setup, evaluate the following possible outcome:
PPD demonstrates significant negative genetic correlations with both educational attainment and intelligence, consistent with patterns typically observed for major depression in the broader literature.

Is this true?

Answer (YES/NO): NO